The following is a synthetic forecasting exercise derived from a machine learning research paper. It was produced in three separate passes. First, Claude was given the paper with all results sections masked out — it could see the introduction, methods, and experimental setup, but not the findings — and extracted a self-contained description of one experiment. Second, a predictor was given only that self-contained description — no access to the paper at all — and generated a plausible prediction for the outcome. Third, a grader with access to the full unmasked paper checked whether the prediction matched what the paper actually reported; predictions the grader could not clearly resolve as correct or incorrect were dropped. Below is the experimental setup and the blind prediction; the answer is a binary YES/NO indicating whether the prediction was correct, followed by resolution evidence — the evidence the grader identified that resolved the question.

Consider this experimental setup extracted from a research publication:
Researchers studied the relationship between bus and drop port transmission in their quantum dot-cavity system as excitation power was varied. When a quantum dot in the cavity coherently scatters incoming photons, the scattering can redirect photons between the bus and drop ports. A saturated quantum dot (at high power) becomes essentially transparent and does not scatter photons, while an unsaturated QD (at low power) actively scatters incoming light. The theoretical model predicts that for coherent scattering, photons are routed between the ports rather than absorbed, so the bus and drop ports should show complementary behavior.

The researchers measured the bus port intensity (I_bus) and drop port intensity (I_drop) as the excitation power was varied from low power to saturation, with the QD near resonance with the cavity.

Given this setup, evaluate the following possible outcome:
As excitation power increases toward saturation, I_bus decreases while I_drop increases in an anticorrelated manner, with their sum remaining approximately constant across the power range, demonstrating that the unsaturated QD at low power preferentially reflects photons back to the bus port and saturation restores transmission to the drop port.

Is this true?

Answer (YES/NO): YES